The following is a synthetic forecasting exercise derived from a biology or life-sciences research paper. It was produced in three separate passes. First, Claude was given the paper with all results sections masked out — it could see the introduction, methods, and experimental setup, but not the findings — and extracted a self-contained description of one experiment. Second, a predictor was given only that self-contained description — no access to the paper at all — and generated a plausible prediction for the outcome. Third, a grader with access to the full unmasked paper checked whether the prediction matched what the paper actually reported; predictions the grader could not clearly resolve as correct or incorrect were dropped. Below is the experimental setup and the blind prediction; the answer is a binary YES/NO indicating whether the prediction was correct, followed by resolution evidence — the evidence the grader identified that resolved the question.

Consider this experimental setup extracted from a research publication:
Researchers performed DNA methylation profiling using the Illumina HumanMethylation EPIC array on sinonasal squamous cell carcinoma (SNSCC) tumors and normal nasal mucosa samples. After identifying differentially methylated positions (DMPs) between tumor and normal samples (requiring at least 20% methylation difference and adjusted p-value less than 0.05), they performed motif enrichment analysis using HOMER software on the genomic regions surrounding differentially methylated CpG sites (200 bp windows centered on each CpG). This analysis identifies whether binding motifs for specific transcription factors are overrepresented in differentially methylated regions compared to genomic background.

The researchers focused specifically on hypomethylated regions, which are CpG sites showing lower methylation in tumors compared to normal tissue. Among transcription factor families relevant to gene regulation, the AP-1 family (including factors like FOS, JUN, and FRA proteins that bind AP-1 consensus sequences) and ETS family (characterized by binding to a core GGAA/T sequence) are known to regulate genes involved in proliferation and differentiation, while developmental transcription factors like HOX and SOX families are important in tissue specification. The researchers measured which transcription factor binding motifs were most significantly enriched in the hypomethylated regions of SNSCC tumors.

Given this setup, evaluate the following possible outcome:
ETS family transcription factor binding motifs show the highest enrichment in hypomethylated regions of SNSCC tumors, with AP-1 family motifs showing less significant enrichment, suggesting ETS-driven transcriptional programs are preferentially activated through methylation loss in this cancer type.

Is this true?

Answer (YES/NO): NO